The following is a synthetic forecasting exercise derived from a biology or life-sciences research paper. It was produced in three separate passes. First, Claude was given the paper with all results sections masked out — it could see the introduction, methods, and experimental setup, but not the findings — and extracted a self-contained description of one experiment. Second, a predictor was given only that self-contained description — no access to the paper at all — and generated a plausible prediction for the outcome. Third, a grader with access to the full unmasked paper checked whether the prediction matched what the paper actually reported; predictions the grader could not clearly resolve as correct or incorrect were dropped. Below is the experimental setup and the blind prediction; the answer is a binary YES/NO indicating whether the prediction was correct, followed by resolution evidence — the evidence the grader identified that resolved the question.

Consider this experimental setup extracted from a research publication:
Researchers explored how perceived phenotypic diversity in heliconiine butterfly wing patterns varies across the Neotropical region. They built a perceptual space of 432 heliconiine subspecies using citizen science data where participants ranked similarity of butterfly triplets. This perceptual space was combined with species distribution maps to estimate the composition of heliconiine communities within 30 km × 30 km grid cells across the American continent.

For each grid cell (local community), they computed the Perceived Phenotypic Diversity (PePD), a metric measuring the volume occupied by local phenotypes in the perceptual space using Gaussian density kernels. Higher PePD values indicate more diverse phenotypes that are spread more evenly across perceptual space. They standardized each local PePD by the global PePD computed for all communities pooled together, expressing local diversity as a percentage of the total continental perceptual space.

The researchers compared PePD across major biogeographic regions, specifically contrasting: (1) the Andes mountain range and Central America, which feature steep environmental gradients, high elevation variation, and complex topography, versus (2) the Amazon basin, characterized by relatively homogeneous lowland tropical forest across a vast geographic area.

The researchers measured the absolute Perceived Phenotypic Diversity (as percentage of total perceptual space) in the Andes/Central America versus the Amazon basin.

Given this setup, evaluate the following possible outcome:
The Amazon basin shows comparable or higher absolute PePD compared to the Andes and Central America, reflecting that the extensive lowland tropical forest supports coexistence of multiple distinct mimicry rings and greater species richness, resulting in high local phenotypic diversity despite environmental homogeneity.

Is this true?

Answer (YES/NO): NO